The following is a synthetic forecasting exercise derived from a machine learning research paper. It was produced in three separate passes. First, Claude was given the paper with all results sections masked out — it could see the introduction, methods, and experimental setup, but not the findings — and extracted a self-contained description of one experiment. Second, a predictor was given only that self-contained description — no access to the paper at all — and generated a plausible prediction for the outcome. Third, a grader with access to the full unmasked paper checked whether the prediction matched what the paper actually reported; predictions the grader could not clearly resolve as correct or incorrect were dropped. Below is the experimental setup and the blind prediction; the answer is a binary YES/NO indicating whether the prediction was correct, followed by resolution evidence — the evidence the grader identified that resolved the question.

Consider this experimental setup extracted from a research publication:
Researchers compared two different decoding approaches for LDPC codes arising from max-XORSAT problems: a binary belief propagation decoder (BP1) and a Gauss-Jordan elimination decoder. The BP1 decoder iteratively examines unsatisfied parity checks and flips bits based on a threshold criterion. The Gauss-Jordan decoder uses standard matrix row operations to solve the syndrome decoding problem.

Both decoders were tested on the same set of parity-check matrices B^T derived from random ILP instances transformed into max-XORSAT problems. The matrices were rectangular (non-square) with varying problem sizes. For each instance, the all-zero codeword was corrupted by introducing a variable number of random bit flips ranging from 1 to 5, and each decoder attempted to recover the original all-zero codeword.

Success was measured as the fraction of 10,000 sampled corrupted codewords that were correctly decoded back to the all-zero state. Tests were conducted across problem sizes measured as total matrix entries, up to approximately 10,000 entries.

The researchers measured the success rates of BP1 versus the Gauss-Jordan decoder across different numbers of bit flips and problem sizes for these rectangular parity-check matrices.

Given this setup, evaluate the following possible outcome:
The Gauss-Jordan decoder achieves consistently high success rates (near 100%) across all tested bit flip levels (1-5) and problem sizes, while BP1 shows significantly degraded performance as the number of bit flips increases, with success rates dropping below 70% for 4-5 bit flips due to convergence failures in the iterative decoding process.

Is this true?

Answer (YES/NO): NO